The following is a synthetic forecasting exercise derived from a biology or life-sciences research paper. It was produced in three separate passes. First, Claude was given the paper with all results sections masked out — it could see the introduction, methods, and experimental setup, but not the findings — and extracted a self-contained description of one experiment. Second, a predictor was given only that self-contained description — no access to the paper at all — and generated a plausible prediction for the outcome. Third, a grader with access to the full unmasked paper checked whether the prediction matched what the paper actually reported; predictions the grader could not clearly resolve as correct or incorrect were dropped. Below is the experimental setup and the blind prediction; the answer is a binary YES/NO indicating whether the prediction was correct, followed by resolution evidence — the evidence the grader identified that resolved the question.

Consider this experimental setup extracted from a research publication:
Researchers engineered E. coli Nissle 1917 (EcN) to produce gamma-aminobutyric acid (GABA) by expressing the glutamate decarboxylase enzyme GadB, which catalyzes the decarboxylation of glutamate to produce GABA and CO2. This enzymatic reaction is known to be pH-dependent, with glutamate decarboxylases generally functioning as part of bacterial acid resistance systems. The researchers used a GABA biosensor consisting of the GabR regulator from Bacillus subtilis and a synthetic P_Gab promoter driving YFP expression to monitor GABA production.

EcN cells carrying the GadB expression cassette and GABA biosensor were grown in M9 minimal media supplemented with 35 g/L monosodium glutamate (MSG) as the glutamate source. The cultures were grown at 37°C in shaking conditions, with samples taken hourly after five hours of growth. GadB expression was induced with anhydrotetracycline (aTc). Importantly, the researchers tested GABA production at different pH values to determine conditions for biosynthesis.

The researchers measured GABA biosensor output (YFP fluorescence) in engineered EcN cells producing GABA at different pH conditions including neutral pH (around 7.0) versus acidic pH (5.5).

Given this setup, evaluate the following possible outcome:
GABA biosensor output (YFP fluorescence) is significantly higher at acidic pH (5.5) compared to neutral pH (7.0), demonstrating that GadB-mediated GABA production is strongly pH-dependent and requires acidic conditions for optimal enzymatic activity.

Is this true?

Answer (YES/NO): YES